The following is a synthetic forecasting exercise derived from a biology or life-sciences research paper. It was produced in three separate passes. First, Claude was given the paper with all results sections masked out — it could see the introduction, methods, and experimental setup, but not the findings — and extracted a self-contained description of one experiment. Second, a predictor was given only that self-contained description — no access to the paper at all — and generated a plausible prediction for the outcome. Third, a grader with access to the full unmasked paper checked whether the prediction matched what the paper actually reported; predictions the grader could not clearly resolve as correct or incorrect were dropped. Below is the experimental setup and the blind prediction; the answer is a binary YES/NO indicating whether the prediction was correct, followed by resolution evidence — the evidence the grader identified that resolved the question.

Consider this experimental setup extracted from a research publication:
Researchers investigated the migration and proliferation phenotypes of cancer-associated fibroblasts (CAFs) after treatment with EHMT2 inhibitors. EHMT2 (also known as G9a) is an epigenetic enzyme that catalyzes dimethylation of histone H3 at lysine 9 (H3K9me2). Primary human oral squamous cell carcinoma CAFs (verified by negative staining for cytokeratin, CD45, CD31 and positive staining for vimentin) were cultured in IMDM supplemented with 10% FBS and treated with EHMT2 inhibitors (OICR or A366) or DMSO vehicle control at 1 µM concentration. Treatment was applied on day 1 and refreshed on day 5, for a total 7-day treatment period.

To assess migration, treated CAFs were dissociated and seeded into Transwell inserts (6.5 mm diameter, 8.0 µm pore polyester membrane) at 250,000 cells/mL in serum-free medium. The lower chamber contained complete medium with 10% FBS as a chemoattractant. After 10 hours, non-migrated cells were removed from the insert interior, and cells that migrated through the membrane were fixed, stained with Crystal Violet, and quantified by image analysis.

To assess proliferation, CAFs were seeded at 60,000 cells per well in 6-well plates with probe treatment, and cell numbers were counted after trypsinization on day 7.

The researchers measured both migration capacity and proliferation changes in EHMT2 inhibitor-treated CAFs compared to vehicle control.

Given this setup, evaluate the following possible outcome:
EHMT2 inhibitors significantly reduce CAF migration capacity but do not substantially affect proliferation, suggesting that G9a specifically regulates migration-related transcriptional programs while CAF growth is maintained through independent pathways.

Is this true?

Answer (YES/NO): NO